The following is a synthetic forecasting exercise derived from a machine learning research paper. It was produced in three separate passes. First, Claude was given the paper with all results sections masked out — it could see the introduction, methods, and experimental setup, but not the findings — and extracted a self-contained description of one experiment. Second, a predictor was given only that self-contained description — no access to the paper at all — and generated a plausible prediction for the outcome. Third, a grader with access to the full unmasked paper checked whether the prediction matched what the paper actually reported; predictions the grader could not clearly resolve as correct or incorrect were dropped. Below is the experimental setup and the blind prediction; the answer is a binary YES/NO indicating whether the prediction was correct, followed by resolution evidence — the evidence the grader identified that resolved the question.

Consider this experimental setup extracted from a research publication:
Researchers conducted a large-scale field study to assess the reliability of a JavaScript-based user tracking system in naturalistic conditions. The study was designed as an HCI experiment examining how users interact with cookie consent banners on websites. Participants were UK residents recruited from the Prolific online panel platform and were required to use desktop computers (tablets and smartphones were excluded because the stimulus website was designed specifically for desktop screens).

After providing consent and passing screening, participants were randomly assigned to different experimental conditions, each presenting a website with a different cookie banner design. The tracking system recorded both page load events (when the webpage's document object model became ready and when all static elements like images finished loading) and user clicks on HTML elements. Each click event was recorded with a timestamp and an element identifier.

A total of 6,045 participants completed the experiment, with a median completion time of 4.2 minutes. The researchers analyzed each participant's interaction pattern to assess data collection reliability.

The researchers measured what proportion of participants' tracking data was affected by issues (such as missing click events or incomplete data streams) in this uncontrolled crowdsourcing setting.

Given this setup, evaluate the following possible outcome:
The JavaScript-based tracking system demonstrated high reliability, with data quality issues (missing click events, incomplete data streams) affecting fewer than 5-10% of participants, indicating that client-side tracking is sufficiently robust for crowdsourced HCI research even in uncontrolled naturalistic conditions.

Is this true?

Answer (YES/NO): YES